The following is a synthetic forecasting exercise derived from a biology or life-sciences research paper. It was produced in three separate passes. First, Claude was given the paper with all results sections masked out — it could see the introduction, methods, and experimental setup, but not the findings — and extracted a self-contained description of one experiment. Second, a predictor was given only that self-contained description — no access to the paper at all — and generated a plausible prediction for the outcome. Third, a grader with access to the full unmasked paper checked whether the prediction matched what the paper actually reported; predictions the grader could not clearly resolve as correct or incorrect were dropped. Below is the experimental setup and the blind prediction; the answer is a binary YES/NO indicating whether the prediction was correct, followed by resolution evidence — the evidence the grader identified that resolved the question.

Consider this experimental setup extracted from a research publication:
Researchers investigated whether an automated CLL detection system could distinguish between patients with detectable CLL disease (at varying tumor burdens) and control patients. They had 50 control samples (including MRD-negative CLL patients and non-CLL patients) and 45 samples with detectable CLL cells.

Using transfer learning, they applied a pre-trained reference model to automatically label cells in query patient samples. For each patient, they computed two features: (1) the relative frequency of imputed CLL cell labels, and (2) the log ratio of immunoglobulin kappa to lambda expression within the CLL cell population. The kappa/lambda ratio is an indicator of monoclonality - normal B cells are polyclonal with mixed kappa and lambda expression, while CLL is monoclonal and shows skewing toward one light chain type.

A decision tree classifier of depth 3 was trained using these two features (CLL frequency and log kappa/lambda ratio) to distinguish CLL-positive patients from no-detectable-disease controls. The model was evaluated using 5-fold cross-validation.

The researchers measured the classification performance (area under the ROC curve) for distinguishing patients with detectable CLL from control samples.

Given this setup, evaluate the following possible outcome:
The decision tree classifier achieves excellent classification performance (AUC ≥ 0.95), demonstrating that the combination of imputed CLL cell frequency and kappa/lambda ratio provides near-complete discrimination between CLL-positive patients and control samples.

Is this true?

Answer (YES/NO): NO